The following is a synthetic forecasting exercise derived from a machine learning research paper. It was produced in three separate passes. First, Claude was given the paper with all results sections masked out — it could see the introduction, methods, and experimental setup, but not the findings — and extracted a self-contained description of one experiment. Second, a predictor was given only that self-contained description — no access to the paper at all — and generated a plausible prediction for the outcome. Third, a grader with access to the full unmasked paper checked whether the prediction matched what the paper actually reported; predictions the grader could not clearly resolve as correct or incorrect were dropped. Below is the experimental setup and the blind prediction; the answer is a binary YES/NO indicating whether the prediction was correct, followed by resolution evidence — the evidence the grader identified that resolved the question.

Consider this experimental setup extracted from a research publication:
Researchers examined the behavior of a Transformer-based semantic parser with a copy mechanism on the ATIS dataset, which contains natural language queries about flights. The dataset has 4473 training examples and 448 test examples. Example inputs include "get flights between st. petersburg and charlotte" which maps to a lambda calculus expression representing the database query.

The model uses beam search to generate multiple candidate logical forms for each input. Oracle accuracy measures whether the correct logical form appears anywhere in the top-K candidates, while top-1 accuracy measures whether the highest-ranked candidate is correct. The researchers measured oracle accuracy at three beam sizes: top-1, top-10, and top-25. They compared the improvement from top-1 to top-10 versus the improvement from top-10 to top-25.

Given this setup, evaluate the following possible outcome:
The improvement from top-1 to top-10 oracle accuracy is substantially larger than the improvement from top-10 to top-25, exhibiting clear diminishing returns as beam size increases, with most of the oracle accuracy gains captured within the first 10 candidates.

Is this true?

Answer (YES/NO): YES